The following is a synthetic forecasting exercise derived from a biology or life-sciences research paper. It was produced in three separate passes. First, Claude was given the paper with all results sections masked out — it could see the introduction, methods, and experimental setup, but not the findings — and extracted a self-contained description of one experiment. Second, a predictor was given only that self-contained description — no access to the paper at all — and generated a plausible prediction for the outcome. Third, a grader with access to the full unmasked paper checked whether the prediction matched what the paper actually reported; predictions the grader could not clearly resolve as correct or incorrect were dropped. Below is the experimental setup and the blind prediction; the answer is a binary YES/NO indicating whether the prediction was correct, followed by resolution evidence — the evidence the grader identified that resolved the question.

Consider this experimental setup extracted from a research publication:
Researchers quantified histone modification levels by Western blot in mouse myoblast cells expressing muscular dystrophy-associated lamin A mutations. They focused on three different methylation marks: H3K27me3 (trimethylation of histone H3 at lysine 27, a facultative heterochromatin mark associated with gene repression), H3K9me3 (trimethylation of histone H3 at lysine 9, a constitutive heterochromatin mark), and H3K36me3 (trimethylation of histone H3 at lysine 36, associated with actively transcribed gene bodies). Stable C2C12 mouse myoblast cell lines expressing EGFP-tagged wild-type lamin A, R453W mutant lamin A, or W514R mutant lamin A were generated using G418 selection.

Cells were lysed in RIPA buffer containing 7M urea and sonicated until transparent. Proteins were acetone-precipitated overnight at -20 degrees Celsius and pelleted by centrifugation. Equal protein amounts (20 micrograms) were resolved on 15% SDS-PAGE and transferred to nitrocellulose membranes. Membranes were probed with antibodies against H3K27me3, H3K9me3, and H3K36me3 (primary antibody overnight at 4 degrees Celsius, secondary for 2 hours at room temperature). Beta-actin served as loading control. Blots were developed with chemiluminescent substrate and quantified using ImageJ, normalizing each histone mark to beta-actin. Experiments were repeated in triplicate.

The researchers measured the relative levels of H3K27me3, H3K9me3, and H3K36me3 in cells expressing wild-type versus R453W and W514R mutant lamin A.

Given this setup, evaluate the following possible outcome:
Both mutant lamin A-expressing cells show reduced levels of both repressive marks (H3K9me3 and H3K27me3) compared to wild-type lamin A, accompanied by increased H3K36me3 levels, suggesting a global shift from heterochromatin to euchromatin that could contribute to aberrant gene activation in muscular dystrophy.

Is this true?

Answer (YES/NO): YES